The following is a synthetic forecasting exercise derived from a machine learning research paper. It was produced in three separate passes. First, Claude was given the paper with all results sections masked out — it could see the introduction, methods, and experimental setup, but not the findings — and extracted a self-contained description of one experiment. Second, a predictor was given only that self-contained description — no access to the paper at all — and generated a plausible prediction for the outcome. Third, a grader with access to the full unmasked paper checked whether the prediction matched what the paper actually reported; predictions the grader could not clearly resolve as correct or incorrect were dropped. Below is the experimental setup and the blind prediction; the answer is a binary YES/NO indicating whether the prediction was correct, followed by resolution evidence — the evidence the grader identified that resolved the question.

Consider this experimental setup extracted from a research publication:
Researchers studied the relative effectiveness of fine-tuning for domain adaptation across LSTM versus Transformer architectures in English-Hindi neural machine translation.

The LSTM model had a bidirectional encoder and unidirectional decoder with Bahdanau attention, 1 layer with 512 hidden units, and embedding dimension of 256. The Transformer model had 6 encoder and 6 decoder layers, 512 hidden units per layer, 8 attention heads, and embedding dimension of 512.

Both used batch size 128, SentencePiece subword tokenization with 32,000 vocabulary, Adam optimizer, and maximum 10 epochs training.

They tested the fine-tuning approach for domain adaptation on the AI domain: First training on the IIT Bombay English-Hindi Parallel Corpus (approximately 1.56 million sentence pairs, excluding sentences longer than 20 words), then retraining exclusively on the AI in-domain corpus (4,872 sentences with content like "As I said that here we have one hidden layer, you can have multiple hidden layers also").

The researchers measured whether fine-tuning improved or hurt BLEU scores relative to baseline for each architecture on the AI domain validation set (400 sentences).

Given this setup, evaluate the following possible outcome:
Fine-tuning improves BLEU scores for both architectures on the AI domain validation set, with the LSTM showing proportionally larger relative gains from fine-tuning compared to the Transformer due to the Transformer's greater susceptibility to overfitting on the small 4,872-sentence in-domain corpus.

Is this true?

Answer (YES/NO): NO